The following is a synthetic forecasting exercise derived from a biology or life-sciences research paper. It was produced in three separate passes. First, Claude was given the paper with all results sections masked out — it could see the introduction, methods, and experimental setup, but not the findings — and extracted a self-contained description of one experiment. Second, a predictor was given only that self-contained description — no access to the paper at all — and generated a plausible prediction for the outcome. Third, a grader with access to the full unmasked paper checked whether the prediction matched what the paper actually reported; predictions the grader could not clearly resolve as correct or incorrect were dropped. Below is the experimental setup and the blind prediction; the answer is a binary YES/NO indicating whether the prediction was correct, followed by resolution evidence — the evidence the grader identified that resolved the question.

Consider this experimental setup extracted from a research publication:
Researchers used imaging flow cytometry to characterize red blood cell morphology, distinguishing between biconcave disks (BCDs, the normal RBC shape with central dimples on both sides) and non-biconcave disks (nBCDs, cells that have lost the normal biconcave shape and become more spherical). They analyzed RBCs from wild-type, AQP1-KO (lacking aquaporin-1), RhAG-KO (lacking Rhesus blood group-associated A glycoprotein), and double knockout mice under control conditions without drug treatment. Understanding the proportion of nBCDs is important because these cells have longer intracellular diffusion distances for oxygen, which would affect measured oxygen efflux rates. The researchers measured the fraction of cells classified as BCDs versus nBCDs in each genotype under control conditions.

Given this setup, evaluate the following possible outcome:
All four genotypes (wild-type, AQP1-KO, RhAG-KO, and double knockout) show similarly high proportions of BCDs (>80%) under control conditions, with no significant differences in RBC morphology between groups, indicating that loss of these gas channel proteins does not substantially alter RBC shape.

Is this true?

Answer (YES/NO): YES